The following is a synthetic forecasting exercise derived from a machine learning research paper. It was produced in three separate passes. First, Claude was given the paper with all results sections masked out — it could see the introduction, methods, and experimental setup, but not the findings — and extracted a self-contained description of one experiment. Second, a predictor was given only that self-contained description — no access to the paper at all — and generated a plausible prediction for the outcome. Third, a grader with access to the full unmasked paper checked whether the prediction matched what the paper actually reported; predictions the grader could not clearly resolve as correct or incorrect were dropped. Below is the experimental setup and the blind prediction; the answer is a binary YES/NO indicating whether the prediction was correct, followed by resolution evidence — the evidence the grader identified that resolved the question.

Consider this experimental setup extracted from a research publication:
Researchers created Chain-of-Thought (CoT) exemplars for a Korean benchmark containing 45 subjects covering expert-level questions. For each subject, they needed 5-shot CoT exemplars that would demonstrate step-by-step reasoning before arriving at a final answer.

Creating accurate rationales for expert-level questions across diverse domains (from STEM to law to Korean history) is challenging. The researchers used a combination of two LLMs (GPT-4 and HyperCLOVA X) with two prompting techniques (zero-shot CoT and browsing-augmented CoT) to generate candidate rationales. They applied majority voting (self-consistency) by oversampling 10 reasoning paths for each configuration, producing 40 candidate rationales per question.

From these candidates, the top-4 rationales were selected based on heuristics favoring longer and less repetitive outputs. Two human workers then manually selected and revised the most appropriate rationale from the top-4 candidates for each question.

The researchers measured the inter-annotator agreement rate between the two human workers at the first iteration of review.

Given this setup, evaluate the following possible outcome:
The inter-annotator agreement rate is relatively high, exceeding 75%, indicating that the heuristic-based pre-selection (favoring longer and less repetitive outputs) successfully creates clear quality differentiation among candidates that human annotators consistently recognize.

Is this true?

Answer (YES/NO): YES